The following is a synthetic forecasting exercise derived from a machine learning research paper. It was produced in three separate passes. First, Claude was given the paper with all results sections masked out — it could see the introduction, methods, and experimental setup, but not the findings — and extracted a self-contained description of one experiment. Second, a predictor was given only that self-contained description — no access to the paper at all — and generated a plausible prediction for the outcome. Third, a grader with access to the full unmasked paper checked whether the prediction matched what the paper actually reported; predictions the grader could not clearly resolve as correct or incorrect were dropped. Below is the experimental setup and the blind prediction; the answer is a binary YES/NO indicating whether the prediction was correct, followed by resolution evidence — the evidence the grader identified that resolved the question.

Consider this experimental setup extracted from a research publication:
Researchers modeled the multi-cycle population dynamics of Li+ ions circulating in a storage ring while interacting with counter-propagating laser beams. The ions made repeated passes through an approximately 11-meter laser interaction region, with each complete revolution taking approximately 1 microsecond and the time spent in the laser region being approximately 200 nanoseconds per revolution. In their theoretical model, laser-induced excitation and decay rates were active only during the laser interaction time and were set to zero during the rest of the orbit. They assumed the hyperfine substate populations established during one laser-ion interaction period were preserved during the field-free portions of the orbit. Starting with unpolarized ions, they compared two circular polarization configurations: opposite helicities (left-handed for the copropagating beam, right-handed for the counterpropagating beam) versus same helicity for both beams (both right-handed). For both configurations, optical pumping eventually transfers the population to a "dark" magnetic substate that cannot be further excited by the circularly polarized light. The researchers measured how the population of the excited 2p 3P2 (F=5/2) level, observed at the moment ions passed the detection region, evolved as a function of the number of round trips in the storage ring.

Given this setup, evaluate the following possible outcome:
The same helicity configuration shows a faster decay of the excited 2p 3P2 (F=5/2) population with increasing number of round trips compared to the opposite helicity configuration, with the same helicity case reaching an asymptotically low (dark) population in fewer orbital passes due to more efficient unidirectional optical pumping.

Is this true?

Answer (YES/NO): NO